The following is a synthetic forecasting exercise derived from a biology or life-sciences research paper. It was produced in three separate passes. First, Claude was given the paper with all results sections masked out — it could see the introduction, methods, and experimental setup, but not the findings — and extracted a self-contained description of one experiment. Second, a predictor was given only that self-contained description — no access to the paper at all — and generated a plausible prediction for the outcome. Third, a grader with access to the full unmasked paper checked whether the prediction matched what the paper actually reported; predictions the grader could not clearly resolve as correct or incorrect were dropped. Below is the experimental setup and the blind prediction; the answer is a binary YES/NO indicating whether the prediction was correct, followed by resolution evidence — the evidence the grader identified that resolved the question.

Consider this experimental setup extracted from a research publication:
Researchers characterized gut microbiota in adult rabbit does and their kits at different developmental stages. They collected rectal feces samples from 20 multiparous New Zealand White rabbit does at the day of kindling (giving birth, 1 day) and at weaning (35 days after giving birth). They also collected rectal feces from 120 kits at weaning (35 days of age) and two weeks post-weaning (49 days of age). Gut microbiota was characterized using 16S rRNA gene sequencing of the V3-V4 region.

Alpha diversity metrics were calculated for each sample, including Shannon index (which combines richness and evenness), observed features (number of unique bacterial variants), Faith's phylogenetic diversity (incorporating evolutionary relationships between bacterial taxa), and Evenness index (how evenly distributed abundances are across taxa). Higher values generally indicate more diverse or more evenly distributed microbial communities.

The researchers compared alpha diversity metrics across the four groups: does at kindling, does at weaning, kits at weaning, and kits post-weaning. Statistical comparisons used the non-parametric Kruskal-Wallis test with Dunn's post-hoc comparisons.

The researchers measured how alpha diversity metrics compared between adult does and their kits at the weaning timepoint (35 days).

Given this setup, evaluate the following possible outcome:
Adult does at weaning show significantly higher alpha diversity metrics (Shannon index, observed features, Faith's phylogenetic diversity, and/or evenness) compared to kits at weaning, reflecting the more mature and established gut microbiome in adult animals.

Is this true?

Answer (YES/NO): YES